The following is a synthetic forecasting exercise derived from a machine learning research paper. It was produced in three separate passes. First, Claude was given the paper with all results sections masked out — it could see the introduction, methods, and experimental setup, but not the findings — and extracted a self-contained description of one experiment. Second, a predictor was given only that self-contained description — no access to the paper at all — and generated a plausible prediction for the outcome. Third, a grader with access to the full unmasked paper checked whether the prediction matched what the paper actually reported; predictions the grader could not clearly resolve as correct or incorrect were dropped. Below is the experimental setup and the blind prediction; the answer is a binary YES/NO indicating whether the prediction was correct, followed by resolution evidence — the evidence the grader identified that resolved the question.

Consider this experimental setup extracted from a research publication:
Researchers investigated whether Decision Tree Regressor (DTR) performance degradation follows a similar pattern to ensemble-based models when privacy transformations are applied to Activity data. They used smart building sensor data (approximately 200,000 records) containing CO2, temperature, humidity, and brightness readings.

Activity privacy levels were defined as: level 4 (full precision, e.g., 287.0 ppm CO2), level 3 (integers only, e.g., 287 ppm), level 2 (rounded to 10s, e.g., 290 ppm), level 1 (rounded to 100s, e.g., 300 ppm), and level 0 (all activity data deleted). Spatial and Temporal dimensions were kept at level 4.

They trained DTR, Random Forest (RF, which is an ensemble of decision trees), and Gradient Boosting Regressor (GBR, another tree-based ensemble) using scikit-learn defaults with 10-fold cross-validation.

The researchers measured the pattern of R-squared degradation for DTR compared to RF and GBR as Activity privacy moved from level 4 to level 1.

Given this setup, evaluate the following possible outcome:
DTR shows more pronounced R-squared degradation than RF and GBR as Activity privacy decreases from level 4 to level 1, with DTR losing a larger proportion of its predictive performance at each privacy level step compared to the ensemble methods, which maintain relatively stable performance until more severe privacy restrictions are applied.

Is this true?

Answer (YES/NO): NO